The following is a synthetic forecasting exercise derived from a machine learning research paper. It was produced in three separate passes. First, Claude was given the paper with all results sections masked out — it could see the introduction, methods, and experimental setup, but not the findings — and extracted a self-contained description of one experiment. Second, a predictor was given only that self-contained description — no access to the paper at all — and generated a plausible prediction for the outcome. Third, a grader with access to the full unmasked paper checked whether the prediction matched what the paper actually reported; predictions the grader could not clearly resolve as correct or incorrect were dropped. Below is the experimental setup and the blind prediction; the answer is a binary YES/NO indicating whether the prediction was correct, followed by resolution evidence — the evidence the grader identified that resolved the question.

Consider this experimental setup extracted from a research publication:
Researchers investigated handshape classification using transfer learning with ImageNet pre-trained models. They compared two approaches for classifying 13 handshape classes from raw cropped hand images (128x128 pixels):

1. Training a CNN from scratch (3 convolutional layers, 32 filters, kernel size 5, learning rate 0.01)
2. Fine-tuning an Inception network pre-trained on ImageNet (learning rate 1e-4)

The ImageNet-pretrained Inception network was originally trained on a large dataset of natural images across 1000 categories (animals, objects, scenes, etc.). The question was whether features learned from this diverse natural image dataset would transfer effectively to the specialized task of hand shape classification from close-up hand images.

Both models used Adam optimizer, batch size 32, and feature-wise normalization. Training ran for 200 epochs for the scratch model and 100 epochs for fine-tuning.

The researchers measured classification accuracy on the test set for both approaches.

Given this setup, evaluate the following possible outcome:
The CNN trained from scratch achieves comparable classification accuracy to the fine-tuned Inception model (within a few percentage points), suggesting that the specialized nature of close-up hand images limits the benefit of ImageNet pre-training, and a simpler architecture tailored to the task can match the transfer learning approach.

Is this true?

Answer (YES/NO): NO